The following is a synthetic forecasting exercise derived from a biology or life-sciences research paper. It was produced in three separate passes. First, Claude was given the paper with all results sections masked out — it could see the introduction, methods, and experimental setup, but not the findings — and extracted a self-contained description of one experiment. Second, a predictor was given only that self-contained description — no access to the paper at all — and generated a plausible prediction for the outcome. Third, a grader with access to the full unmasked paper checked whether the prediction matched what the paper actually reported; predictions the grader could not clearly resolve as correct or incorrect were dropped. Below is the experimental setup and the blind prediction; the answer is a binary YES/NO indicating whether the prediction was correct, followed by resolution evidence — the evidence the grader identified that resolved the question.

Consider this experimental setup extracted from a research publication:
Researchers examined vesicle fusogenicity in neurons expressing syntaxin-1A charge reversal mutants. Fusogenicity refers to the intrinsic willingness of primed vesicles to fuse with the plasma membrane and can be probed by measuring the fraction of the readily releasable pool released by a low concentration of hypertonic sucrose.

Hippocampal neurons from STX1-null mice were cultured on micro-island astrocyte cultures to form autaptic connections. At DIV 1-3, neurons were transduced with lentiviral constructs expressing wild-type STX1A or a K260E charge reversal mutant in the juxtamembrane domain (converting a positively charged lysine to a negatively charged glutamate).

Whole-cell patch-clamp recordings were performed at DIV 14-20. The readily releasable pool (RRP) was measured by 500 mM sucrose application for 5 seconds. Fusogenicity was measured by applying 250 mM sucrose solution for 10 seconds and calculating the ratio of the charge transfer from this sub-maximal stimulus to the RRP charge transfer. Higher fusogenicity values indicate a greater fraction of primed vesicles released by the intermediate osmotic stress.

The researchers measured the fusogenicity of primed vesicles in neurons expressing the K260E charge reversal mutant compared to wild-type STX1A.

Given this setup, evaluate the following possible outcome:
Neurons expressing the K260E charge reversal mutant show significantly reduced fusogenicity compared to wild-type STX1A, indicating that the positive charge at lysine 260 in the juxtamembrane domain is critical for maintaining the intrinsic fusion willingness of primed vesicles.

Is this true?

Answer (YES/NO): NO